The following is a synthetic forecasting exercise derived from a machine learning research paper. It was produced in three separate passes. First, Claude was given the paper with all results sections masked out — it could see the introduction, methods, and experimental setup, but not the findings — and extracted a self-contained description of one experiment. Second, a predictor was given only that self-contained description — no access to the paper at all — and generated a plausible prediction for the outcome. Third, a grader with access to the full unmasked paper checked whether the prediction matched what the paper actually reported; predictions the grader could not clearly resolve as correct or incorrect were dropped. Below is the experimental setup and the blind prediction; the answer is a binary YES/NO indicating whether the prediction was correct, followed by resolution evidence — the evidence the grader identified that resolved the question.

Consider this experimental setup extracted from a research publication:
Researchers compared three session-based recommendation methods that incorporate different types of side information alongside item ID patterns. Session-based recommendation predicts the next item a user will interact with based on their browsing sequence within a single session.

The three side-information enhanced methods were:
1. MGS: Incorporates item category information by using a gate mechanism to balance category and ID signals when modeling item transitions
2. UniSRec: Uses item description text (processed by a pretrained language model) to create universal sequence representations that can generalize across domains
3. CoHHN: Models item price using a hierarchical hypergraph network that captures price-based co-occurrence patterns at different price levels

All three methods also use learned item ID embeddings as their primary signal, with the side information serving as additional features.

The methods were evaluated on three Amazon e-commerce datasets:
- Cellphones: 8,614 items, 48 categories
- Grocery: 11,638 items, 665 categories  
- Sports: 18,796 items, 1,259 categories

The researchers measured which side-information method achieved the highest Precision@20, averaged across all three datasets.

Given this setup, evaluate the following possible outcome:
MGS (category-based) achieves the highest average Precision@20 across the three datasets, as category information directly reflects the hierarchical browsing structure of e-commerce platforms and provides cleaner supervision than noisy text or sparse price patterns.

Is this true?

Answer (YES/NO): NO